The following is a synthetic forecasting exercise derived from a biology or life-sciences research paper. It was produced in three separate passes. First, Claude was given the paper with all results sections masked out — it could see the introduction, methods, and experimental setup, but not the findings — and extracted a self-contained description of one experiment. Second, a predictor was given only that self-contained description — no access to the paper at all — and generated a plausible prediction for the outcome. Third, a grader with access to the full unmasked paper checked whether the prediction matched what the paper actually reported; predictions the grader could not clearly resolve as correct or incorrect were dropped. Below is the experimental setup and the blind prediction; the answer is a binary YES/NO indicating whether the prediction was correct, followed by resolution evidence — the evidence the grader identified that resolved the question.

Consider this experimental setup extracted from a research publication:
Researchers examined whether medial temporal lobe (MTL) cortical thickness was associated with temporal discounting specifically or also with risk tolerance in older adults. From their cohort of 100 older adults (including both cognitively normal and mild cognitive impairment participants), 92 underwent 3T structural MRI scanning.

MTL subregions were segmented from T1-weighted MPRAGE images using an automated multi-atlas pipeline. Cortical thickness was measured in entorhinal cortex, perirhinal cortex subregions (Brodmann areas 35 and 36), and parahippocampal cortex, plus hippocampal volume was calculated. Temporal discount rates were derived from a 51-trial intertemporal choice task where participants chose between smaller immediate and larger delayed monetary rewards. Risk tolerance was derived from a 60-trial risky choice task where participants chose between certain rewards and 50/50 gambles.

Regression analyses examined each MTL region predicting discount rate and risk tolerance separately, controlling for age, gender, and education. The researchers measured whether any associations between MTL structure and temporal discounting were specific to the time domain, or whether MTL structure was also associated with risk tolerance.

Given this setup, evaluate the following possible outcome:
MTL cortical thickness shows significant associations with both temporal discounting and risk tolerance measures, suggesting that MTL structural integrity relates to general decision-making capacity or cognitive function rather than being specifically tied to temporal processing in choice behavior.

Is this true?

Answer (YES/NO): NO